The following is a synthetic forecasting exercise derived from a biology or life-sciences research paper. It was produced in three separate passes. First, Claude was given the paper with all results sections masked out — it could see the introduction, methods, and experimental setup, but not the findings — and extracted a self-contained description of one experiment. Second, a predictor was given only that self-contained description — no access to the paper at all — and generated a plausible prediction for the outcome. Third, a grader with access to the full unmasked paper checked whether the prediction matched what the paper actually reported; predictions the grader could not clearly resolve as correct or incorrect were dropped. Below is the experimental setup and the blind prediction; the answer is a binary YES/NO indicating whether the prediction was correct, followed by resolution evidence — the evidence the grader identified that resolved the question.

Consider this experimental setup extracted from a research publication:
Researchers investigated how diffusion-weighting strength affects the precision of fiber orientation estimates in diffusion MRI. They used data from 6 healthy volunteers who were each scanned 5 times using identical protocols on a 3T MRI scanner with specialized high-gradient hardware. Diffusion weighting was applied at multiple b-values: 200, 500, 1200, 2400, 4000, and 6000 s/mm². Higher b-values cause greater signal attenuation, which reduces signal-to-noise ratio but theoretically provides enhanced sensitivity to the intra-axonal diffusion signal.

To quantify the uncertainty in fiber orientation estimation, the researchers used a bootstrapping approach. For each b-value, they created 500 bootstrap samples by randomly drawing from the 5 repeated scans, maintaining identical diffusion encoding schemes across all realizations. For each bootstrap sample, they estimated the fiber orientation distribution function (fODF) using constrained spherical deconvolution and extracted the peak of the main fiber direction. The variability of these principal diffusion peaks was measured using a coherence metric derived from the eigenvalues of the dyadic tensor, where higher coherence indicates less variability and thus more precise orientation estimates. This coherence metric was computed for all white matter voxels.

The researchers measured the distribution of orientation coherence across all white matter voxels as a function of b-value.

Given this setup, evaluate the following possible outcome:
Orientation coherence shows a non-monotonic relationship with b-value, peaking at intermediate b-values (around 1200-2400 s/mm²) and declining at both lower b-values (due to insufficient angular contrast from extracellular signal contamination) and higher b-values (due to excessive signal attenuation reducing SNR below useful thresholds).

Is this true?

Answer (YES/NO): NO